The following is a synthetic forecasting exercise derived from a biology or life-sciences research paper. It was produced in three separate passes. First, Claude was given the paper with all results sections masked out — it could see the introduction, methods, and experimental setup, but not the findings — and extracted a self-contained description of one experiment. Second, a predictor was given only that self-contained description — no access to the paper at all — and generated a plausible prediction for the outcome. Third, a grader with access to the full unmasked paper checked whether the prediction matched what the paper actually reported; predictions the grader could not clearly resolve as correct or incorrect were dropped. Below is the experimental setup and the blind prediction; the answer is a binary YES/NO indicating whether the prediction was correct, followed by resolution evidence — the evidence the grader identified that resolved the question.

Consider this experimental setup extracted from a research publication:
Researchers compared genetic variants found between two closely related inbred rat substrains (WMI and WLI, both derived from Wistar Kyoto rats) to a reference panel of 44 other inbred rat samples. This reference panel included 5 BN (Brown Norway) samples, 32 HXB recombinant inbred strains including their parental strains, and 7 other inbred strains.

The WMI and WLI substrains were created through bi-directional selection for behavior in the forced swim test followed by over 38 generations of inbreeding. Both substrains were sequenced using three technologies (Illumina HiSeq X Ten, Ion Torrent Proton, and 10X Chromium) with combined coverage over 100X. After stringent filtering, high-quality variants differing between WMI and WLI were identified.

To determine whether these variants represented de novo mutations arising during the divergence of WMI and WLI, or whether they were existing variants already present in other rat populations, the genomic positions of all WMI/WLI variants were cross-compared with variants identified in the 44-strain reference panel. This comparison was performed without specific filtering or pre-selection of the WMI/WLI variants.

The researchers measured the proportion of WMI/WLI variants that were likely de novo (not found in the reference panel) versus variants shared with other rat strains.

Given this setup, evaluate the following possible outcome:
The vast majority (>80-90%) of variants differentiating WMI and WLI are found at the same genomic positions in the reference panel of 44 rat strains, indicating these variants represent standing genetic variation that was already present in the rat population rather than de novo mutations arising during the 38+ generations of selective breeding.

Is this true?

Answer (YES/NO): NO